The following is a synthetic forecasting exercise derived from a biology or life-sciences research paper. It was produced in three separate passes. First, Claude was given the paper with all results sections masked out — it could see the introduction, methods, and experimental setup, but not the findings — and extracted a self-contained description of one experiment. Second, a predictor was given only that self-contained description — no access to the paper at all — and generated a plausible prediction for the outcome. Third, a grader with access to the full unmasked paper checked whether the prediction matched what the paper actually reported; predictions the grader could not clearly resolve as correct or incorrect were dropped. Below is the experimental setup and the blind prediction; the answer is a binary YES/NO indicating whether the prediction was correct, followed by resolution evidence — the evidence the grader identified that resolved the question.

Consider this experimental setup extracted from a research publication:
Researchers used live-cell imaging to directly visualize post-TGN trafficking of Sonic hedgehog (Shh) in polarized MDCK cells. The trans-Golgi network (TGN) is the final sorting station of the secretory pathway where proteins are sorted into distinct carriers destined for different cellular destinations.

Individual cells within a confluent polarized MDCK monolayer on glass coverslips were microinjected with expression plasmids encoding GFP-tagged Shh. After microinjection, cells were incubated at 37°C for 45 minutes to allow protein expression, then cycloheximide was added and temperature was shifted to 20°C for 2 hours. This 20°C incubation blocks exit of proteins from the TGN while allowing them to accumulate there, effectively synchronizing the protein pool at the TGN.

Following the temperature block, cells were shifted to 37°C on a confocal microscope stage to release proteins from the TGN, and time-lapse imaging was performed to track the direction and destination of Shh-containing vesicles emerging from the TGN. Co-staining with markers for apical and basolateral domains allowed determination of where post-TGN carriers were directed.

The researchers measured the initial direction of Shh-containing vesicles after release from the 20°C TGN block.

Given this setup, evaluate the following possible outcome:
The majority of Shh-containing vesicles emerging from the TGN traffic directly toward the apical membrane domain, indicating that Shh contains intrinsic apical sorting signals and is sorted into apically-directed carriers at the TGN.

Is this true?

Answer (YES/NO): NO